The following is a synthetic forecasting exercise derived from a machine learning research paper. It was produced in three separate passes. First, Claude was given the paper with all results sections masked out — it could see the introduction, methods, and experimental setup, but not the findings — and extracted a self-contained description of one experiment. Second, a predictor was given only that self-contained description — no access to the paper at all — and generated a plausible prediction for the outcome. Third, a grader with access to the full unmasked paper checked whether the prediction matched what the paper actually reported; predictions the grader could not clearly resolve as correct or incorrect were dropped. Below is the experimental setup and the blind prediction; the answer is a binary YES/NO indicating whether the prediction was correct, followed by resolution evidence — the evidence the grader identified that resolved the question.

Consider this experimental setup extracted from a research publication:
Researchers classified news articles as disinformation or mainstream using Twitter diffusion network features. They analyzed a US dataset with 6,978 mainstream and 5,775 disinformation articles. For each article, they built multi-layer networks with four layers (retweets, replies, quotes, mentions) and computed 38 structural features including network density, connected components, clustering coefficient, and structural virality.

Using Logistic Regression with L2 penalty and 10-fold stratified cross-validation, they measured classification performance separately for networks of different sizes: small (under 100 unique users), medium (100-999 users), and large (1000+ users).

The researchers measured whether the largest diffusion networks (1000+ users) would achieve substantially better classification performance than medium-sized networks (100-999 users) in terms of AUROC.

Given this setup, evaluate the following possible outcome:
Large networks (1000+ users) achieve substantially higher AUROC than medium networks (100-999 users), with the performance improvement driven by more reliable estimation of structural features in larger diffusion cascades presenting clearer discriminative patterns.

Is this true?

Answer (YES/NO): NO